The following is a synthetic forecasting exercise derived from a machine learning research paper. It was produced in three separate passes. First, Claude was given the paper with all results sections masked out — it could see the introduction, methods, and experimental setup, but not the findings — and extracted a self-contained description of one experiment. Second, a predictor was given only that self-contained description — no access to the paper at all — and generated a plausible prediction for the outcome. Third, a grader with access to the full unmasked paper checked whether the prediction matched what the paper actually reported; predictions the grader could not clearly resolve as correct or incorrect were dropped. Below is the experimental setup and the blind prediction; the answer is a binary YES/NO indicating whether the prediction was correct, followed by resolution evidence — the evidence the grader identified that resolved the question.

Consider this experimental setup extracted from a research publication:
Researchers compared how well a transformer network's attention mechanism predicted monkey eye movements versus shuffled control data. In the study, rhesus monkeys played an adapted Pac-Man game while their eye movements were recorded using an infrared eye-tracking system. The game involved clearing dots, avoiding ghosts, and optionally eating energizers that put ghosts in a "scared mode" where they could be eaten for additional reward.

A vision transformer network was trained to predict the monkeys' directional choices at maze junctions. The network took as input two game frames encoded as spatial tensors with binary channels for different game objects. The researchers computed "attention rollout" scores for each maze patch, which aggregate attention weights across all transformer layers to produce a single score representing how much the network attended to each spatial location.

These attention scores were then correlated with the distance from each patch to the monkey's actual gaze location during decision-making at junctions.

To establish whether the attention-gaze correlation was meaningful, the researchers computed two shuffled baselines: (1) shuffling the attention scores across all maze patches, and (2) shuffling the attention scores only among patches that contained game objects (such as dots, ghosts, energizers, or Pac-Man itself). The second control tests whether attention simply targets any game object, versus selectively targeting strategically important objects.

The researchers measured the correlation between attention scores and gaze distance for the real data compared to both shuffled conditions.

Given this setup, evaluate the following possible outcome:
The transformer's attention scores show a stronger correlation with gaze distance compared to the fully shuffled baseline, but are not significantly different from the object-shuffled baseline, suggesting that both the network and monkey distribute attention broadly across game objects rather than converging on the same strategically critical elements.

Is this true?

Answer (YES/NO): NO